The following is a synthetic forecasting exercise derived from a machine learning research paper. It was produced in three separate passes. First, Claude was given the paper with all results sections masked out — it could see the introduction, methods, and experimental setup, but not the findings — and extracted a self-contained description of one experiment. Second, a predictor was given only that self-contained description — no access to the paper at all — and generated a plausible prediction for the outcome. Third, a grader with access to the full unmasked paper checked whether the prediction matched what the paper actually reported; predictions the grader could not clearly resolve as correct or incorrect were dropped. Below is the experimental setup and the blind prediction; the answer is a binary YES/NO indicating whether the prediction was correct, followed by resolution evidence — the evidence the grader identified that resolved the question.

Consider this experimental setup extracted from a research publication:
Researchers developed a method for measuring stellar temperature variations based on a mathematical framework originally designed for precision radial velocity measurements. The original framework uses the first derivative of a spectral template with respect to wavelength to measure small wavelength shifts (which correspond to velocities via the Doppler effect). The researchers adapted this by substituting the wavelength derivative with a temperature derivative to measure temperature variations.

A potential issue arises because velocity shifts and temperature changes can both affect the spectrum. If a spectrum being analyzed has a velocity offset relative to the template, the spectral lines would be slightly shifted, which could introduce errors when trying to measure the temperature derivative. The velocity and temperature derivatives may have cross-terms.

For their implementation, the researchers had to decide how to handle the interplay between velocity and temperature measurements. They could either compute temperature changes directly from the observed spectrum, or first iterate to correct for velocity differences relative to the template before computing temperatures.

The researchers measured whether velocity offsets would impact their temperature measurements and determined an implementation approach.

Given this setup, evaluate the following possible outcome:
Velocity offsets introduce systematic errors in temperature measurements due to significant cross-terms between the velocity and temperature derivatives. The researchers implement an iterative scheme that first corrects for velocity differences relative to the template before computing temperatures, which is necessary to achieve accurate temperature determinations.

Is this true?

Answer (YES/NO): YES